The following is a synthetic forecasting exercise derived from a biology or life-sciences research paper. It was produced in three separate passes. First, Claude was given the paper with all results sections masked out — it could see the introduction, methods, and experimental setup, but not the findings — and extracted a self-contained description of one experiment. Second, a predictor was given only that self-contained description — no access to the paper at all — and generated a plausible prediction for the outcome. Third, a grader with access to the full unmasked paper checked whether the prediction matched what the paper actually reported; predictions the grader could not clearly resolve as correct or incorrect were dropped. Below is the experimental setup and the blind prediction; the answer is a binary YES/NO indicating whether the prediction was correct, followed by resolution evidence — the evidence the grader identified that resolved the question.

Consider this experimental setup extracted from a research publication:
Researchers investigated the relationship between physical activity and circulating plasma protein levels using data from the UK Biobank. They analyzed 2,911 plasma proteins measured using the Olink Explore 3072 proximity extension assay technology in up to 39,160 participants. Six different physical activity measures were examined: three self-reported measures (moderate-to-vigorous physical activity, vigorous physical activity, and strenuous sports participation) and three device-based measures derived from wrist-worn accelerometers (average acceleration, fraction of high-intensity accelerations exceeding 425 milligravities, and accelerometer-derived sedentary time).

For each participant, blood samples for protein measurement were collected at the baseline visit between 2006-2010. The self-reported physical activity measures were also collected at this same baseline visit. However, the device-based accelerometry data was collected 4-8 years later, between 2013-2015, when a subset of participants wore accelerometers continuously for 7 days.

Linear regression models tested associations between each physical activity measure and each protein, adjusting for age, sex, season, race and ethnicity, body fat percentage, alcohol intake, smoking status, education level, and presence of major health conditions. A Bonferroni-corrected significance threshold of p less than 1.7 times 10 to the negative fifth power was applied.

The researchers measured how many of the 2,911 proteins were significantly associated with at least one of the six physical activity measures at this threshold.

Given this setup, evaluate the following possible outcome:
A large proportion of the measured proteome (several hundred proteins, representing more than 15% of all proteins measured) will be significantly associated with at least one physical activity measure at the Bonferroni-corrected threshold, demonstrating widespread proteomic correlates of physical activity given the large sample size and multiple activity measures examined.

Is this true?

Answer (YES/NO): YES